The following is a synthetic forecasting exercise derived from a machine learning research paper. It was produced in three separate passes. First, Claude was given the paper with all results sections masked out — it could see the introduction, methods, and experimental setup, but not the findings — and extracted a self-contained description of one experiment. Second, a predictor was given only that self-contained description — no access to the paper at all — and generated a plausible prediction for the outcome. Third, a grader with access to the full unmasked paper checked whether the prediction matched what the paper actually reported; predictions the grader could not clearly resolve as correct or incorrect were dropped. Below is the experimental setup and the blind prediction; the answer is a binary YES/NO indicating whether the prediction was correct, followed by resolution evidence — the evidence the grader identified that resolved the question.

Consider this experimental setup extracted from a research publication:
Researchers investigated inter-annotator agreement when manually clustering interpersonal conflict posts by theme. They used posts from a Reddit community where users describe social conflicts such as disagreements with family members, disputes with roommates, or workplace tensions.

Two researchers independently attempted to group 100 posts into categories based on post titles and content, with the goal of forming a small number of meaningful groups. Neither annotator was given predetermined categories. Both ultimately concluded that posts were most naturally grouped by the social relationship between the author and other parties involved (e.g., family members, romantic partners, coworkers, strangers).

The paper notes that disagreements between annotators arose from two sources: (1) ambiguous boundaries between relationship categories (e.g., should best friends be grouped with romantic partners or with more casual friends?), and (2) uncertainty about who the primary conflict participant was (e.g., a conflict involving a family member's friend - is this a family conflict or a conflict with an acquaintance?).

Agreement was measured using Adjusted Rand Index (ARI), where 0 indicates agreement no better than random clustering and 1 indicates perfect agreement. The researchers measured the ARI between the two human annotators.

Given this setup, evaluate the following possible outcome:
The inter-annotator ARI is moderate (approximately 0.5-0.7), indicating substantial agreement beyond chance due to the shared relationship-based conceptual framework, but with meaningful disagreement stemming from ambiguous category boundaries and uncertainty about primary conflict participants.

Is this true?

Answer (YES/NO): NO